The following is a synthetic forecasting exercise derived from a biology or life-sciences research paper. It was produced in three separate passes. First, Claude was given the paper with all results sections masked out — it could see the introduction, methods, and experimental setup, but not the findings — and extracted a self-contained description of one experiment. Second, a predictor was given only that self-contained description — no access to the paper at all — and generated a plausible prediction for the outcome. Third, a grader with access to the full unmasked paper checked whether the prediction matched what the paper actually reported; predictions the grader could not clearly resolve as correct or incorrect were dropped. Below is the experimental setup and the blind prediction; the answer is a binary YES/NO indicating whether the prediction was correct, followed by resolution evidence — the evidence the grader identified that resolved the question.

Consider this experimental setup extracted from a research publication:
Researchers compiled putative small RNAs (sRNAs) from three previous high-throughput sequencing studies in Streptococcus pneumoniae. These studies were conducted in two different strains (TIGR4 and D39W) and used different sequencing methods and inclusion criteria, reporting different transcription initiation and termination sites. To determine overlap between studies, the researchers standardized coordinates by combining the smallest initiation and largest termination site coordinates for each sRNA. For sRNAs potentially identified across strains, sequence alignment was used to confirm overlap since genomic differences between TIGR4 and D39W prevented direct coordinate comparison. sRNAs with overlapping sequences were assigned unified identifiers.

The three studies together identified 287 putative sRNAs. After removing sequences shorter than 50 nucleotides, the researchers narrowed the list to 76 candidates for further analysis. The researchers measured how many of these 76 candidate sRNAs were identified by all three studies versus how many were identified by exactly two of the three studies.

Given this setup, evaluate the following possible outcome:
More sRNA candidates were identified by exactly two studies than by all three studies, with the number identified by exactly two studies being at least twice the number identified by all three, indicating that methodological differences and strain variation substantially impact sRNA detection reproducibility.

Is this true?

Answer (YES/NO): YES